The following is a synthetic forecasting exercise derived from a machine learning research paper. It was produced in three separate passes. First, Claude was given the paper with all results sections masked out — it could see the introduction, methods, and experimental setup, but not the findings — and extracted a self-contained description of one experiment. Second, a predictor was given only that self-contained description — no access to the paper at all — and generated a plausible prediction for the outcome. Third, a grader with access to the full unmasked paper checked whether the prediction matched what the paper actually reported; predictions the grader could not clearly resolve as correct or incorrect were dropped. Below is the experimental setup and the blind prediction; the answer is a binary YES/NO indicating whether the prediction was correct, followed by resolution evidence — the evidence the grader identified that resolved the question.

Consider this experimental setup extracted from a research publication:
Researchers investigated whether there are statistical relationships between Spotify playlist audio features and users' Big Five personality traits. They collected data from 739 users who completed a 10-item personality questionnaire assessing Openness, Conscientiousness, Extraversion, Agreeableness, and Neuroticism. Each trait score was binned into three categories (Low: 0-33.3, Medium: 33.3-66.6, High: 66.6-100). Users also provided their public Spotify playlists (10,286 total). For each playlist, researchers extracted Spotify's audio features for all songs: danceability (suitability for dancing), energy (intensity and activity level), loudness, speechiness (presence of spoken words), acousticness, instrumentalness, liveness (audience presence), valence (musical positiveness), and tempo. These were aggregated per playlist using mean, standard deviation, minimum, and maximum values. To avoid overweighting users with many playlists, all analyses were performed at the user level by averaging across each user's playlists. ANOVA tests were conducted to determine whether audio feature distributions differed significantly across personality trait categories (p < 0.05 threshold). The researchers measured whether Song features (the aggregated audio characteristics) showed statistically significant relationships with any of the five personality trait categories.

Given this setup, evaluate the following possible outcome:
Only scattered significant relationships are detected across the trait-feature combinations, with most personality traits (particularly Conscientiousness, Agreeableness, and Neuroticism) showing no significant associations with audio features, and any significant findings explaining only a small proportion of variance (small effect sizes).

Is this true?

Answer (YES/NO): NO